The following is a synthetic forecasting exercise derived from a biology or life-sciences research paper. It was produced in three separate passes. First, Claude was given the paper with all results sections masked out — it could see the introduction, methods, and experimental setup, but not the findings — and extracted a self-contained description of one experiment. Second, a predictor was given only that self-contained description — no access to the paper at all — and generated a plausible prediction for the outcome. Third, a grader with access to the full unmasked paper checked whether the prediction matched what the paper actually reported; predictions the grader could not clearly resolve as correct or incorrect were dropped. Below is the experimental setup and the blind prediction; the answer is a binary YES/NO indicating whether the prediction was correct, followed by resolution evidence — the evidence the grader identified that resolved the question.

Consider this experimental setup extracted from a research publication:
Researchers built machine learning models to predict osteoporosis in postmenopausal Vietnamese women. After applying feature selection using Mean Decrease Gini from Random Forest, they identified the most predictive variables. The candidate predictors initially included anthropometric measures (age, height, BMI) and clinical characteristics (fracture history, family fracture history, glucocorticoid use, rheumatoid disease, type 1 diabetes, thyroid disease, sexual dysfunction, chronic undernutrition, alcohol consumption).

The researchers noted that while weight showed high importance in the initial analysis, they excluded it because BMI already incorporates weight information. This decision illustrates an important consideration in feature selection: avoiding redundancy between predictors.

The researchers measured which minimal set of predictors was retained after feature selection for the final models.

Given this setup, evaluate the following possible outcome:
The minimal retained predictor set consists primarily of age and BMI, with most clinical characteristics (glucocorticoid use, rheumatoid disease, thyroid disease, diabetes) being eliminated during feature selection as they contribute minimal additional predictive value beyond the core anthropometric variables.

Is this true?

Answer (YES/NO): NO